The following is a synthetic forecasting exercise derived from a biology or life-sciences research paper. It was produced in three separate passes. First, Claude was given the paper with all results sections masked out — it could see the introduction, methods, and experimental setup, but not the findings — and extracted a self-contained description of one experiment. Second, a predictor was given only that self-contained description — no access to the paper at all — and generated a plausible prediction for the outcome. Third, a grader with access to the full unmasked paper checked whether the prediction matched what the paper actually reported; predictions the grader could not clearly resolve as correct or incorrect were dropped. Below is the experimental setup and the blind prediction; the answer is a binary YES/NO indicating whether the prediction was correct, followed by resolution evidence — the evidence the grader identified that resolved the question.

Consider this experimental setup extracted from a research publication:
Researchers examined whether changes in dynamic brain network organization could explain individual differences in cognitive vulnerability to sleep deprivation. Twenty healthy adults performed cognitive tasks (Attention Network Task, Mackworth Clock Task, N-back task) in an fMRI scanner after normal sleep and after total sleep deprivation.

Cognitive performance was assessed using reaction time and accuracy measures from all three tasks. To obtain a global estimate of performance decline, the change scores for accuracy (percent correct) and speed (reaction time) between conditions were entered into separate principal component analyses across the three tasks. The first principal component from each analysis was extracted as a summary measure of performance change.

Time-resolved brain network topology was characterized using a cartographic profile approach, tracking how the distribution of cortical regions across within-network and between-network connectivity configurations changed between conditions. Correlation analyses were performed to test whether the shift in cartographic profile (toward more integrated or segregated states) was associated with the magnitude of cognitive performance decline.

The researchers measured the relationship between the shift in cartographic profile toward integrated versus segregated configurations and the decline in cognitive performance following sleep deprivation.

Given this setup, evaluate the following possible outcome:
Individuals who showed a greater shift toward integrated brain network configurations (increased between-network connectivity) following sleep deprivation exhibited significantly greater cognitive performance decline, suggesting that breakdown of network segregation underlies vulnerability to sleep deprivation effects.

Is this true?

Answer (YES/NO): NO